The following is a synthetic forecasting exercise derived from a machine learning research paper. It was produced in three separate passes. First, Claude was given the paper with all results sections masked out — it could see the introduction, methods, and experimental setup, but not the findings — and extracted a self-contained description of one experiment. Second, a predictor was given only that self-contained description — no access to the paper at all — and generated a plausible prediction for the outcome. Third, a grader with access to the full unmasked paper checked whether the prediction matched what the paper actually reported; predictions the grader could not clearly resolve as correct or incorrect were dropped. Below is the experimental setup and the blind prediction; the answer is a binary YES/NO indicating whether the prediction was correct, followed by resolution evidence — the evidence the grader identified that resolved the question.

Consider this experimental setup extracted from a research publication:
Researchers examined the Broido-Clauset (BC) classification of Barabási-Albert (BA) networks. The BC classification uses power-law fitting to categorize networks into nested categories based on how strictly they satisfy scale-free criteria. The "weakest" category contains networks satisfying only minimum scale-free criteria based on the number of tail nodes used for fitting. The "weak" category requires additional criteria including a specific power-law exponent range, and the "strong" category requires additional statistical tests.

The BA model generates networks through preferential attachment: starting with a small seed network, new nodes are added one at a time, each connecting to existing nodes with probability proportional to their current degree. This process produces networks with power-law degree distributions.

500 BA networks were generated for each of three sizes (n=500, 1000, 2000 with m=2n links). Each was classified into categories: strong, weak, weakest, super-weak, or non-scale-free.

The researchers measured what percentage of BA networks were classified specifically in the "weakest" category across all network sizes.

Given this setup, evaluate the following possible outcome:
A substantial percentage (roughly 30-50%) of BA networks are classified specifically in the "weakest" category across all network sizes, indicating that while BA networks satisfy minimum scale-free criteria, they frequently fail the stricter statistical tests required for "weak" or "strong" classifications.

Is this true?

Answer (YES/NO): NO